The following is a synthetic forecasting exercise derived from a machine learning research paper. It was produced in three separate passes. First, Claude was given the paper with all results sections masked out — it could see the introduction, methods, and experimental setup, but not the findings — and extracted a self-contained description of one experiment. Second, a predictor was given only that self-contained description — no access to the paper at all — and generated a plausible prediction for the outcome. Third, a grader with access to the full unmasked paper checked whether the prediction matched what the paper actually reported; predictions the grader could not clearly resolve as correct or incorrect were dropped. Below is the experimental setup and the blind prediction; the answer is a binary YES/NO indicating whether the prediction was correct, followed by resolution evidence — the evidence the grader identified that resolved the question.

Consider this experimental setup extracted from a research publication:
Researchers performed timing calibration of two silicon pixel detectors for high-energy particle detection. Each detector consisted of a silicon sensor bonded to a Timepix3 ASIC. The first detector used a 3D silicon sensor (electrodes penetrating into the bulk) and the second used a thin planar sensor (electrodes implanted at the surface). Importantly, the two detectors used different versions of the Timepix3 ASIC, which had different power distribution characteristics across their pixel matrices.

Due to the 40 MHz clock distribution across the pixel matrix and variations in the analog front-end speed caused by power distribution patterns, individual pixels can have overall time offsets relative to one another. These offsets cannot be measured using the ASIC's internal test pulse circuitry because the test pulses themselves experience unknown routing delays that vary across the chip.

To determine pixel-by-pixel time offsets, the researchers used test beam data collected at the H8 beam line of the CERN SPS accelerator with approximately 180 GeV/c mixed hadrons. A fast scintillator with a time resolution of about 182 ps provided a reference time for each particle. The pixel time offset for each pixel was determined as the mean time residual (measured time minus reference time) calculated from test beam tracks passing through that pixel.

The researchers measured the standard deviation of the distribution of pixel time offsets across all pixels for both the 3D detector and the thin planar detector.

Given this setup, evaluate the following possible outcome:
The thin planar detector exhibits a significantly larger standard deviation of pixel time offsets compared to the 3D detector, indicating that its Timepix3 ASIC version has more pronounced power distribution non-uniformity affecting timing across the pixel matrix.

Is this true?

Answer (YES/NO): NO